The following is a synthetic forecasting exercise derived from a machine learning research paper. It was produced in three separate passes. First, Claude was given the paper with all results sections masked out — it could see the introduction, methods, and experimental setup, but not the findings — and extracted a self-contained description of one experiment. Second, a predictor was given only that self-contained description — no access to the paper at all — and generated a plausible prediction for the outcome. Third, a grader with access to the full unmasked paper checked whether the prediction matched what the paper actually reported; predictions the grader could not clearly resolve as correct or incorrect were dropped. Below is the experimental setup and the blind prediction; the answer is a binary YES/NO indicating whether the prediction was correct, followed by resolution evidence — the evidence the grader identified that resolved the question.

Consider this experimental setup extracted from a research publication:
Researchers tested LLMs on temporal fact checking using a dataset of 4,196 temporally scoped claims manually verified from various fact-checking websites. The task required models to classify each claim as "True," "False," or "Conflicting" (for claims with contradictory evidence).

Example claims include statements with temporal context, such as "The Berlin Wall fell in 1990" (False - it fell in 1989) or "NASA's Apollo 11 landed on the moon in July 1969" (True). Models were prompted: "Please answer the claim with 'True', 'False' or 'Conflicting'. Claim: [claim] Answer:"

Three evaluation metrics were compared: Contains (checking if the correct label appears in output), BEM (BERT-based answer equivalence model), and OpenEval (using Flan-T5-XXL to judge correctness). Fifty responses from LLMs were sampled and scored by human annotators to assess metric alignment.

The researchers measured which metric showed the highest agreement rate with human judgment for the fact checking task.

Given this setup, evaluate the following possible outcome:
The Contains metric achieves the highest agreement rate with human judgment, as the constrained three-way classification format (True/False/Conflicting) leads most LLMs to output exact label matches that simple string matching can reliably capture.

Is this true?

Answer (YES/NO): NO